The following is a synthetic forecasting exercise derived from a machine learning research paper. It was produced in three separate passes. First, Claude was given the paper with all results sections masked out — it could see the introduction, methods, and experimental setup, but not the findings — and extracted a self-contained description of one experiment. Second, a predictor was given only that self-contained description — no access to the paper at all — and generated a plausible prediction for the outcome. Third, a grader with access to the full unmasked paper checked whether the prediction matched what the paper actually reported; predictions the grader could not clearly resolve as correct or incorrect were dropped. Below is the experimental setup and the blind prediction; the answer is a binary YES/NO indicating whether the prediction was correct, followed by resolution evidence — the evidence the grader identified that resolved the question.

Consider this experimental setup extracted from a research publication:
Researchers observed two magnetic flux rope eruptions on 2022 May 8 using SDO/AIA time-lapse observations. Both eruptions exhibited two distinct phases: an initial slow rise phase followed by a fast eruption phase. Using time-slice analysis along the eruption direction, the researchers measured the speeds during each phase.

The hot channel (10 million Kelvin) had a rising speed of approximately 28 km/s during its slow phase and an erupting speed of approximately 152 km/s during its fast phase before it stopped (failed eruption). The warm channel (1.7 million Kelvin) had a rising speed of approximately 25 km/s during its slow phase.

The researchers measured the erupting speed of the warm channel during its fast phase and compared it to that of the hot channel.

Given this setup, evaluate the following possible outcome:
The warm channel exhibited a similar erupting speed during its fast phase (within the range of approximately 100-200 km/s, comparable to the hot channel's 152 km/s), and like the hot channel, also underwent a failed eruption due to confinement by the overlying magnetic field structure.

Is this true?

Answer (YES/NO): NO